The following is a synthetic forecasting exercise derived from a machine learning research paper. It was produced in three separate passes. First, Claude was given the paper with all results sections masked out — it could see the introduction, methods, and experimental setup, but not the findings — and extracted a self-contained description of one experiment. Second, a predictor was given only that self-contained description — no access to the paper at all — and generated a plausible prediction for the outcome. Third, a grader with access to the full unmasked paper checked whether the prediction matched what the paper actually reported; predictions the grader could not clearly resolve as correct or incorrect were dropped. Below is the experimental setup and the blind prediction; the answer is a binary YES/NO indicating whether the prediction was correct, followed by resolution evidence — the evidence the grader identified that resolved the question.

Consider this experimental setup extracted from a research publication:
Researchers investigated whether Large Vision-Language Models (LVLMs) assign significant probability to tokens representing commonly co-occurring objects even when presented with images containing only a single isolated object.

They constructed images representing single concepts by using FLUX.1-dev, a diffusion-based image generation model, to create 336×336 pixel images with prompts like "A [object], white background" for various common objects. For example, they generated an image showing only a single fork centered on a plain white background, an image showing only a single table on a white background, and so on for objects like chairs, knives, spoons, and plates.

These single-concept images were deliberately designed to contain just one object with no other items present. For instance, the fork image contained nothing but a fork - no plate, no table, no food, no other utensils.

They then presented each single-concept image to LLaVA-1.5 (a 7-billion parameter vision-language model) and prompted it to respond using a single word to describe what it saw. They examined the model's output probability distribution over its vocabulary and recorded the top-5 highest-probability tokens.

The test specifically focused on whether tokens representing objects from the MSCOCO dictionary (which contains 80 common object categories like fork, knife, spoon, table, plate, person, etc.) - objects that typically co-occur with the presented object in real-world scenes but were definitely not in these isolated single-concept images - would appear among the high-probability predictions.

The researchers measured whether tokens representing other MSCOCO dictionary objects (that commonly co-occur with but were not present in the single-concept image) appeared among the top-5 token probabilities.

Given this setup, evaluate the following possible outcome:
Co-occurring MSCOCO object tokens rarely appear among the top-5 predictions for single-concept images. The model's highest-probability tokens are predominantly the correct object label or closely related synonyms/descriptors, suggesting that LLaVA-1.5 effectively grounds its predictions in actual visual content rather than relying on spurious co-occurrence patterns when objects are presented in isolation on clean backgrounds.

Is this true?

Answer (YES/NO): NO